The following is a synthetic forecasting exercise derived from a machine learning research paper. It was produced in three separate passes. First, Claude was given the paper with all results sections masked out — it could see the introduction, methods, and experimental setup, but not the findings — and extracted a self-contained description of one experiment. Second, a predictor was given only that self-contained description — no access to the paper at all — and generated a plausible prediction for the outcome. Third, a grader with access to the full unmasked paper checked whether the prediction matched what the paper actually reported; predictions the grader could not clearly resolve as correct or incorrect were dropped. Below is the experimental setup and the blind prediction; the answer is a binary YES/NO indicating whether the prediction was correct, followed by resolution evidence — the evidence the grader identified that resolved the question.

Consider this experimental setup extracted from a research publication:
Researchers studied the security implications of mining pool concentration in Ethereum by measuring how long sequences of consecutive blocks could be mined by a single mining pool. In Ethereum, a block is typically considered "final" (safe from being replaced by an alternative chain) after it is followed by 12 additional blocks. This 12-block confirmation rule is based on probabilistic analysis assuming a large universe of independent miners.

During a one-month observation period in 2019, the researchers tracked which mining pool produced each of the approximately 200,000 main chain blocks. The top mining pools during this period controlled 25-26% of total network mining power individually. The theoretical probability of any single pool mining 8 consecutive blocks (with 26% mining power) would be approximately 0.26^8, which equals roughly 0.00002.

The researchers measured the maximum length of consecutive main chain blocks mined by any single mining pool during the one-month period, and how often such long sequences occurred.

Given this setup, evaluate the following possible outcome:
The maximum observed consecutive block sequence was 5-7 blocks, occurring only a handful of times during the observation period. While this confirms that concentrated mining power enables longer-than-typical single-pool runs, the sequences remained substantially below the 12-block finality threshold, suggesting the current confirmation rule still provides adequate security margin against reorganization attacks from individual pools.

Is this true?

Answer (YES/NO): NO